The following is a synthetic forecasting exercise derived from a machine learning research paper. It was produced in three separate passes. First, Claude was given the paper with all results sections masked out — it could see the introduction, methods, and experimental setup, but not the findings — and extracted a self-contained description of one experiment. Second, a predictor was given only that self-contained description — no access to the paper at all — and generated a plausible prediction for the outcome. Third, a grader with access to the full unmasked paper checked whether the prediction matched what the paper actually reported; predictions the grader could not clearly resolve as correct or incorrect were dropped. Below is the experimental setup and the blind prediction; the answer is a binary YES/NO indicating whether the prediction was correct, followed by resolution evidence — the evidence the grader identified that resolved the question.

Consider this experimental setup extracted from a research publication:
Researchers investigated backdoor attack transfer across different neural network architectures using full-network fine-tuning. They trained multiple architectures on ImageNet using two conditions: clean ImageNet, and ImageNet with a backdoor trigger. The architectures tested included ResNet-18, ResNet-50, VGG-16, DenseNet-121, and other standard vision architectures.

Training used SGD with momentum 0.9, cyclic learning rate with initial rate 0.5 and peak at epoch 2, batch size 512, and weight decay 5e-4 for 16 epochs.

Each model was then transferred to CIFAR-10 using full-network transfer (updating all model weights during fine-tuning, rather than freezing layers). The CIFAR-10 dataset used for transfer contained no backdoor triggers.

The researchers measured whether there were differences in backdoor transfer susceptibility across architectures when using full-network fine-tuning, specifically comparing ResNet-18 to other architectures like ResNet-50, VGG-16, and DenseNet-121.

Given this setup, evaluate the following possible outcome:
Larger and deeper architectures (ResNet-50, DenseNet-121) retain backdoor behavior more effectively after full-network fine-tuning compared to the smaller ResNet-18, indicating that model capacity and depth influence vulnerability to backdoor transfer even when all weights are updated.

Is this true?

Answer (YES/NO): NO